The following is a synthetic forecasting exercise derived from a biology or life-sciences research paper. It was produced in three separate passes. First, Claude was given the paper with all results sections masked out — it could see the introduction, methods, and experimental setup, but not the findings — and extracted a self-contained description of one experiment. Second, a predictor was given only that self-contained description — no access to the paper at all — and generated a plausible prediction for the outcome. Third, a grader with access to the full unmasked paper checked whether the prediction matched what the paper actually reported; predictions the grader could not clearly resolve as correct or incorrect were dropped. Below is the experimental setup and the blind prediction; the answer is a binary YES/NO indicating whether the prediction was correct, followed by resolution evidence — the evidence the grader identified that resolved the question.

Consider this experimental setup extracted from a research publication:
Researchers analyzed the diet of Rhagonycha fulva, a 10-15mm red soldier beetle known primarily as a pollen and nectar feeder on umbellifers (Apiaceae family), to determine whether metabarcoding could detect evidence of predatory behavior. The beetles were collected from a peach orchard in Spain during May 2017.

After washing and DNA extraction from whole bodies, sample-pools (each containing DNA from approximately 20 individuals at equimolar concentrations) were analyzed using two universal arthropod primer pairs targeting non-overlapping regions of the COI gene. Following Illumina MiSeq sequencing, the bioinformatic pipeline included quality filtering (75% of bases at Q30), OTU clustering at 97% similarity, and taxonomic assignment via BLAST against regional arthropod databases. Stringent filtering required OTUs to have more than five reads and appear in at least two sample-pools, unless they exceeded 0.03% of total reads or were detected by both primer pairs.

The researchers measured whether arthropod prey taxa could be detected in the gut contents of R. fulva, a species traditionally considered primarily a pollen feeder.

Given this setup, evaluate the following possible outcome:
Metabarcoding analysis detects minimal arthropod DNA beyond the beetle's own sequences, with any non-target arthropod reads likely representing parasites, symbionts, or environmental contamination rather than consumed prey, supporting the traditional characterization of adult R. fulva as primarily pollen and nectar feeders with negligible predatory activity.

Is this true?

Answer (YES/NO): NO